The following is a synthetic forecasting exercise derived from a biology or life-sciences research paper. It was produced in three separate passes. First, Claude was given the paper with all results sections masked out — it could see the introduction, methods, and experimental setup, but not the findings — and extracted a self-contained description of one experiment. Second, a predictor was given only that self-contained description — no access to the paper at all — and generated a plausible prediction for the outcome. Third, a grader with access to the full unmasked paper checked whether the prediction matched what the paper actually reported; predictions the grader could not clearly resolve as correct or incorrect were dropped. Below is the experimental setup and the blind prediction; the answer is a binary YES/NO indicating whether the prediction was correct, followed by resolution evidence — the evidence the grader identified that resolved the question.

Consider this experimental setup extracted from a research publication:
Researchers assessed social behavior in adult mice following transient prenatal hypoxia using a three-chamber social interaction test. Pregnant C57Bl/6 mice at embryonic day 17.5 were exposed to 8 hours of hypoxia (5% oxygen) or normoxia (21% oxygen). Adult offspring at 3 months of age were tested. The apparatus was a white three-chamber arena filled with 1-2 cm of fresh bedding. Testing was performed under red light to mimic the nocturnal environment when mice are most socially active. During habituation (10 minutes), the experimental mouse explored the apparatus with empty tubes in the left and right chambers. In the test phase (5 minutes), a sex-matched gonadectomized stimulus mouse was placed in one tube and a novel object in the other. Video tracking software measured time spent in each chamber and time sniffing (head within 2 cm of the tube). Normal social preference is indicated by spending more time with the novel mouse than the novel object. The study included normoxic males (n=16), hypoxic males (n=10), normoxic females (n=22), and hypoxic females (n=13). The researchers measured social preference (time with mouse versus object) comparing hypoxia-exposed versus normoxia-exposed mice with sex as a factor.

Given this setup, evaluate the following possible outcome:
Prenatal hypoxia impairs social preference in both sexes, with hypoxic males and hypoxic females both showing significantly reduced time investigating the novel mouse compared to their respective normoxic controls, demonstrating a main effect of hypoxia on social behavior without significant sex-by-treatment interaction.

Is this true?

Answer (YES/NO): NO